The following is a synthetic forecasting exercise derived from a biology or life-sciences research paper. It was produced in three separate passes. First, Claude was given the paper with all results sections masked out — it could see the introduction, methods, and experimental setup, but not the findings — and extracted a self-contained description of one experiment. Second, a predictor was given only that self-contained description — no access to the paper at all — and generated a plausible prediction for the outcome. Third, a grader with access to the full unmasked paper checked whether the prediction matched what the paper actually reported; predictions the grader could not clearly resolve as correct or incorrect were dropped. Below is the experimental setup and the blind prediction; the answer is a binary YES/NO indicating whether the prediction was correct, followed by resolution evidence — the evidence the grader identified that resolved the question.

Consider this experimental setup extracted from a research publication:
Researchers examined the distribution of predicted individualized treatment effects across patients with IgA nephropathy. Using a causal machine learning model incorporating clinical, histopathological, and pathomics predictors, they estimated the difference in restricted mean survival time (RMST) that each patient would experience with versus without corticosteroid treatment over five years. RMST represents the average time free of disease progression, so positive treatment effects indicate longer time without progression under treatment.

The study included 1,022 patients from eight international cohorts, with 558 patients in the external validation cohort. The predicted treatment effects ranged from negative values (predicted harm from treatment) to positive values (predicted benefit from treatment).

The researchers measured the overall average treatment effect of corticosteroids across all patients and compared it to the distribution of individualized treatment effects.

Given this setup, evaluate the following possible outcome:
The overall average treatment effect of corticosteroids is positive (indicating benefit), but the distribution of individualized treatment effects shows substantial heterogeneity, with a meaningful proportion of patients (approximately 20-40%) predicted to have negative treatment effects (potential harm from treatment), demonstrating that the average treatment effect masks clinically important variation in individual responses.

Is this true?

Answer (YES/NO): NO